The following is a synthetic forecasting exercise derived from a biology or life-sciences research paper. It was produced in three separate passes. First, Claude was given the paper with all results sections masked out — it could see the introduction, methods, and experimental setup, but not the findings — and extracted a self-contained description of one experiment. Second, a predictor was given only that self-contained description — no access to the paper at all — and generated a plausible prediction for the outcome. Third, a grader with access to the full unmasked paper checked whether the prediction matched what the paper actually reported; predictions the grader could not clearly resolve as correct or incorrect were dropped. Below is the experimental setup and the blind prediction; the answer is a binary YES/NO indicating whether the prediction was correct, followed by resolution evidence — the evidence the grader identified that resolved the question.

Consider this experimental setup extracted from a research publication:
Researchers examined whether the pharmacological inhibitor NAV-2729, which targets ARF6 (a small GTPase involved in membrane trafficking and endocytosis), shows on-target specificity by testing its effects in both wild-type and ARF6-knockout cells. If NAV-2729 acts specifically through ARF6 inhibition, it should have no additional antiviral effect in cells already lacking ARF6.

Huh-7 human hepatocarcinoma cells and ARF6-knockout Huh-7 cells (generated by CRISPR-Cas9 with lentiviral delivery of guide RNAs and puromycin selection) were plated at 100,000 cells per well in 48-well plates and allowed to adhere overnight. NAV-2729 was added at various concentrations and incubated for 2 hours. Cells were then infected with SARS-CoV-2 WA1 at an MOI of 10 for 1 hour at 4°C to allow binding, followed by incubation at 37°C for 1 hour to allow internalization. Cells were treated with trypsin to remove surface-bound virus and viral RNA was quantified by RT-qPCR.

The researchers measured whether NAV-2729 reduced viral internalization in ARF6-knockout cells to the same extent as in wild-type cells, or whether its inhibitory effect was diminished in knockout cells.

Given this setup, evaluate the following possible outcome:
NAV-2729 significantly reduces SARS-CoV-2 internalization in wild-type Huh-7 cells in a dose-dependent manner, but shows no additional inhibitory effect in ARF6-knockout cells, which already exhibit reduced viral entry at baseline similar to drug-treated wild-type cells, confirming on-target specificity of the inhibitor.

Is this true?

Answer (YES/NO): NO